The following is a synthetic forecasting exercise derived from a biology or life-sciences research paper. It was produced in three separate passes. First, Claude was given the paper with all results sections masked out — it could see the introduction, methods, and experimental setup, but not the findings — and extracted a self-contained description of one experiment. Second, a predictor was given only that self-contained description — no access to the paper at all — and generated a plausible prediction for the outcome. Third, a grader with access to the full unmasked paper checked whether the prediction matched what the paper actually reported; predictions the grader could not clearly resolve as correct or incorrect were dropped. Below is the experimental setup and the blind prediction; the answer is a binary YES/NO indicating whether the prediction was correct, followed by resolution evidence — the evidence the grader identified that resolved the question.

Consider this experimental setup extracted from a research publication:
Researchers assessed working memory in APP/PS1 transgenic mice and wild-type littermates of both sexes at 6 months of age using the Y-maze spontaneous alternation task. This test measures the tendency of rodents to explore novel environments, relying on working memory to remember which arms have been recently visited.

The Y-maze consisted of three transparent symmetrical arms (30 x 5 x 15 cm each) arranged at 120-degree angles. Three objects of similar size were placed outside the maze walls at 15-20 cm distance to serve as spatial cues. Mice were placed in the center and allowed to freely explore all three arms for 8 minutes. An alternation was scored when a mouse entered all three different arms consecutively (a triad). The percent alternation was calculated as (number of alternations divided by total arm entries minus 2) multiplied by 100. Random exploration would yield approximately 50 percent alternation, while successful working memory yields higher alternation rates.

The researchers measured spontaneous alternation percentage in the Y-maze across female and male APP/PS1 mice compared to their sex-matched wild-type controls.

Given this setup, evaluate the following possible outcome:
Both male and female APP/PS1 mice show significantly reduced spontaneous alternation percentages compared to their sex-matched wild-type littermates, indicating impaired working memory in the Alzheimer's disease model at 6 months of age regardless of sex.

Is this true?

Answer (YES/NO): NO